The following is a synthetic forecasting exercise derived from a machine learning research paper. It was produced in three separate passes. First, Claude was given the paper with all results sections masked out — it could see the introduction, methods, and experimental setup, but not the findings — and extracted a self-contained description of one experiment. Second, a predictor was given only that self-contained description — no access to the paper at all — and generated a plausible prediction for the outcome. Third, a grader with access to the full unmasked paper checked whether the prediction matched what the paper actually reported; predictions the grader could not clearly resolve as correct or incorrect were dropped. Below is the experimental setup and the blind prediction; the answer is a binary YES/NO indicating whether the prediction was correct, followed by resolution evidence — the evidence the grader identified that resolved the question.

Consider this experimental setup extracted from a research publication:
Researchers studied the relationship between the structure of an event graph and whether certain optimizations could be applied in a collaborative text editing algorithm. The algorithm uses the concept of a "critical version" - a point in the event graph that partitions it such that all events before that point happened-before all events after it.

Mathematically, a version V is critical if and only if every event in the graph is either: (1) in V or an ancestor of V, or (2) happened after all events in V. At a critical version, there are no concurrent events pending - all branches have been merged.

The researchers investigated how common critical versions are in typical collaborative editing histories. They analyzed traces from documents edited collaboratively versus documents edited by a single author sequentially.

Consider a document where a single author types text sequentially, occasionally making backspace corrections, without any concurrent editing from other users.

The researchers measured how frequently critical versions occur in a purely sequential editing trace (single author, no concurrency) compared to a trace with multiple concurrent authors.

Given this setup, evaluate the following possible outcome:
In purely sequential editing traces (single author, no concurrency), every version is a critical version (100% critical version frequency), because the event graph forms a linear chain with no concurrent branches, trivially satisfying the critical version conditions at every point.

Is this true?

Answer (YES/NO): YES